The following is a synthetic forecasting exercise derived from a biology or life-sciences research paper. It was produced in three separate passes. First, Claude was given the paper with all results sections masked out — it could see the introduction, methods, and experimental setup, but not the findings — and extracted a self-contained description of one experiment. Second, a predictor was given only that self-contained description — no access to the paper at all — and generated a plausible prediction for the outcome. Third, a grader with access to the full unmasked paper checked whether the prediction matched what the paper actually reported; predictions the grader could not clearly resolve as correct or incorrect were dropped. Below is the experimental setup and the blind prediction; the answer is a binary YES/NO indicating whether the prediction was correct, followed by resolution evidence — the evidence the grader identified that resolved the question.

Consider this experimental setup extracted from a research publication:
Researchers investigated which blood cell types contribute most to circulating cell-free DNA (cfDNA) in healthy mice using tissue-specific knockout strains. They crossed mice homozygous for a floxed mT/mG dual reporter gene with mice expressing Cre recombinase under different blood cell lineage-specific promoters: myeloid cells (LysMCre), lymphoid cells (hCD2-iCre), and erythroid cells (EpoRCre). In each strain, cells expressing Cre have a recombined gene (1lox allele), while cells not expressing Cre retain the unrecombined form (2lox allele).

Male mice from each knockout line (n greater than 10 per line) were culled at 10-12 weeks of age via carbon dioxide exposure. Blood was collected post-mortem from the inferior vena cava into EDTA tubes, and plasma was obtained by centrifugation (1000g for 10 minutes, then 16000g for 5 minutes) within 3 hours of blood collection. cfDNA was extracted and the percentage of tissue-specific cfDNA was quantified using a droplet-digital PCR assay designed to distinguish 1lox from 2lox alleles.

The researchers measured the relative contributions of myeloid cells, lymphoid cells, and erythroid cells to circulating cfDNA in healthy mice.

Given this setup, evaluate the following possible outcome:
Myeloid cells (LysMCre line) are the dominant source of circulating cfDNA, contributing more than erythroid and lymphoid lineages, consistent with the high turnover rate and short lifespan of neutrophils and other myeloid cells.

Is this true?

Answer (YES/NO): YES